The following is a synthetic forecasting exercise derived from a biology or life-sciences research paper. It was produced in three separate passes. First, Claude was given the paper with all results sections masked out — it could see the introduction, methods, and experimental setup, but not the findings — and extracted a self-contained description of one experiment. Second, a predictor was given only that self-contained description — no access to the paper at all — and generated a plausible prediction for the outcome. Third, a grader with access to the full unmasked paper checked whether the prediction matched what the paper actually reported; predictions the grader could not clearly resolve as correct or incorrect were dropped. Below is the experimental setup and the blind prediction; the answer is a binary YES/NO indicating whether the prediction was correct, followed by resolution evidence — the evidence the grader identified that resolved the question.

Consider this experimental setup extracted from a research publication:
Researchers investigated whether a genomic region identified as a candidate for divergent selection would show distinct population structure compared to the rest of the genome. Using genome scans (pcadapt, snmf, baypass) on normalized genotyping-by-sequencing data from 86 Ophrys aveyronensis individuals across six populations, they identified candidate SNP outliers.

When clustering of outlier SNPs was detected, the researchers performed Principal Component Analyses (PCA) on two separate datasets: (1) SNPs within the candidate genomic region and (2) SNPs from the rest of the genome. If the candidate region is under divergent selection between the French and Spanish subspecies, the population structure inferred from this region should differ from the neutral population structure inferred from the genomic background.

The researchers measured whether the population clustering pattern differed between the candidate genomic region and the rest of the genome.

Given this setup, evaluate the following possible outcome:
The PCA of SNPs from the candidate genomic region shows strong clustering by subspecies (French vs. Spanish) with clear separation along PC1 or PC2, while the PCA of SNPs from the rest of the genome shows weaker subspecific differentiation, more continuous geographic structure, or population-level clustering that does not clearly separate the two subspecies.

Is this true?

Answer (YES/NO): NO